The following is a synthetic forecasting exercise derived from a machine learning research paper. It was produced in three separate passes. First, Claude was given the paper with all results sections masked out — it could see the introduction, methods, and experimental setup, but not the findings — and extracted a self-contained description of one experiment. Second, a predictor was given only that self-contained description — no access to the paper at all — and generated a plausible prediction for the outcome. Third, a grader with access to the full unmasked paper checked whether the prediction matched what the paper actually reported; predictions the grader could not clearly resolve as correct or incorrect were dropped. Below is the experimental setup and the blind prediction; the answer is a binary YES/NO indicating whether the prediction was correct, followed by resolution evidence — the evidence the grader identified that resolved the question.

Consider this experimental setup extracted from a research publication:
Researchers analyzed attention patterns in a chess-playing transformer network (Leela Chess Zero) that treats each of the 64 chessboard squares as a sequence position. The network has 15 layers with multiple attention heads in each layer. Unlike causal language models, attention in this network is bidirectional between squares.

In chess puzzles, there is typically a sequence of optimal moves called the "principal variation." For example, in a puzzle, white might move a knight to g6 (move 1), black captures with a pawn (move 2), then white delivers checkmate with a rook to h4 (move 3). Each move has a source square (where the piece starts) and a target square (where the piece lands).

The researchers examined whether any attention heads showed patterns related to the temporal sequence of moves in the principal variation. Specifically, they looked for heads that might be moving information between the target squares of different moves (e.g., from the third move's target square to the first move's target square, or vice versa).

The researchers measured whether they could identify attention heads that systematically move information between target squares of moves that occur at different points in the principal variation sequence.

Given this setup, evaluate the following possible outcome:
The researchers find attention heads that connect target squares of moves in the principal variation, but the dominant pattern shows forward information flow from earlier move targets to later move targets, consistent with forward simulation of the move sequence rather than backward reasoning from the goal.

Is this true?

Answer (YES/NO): NO